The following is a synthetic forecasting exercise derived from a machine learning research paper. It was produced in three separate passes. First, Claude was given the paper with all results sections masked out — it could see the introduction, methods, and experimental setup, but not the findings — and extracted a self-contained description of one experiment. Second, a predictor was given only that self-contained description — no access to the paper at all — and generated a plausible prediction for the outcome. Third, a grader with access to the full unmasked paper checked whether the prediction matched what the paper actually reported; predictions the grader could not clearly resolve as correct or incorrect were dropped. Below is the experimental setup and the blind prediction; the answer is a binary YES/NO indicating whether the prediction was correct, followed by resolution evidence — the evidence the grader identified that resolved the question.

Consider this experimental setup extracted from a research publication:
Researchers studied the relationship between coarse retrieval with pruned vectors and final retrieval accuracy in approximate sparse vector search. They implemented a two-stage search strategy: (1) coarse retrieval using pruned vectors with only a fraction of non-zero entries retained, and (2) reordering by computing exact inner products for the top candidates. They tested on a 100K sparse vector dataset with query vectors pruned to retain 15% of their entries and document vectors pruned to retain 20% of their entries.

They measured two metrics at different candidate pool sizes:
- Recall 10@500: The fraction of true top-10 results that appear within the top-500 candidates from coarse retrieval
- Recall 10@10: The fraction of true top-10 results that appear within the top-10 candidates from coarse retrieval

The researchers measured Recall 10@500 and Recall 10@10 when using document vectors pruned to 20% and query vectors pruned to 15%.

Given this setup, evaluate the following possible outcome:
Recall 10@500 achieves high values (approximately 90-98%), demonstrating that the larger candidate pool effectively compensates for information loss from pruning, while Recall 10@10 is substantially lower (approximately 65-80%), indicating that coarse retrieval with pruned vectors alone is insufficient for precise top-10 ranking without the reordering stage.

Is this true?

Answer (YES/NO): NO